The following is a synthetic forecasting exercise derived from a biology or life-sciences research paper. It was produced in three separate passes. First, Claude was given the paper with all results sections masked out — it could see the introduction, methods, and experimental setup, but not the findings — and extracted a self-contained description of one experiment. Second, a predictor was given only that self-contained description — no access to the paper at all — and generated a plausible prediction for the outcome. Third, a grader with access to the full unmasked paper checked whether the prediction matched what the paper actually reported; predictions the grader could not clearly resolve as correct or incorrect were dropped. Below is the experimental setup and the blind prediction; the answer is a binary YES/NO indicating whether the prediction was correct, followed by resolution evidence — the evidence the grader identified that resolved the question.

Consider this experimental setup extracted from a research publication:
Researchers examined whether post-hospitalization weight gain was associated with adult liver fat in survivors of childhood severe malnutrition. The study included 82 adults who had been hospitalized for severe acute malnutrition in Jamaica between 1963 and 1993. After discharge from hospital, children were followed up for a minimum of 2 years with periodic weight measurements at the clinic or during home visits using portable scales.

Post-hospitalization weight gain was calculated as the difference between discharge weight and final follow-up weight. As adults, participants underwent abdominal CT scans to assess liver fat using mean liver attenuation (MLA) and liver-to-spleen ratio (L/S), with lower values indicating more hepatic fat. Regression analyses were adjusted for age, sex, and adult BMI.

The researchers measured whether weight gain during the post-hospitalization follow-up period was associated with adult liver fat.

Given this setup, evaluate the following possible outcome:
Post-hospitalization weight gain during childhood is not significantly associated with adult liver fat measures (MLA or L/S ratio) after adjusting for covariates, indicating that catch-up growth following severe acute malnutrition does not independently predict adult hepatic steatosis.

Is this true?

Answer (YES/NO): YES